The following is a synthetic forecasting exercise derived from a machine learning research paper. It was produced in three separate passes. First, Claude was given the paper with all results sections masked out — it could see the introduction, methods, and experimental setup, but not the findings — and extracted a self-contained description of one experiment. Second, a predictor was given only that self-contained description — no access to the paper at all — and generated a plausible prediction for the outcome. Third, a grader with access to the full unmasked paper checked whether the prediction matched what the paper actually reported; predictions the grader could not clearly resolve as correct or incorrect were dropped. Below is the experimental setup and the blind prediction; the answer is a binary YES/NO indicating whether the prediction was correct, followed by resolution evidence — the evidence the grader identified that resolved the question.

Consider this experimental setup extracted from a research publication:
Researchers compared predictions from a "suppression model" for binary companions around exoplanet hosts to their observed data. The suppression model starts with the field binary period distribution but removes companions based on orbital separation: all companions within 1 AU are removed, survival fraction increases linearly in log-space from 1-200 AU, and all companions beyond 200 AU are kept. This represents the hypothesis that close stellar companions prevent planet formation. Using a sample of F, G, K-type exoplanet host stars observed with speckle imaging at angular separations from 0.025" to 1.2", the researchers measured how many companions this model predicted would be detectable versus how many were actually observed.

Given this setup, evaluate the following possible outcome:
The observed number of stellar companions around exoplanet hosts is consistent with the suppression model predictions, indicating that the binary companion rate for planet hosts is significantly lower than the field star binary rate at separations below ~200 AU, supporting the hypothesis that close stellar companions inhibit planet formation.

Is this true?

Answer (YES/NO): YES